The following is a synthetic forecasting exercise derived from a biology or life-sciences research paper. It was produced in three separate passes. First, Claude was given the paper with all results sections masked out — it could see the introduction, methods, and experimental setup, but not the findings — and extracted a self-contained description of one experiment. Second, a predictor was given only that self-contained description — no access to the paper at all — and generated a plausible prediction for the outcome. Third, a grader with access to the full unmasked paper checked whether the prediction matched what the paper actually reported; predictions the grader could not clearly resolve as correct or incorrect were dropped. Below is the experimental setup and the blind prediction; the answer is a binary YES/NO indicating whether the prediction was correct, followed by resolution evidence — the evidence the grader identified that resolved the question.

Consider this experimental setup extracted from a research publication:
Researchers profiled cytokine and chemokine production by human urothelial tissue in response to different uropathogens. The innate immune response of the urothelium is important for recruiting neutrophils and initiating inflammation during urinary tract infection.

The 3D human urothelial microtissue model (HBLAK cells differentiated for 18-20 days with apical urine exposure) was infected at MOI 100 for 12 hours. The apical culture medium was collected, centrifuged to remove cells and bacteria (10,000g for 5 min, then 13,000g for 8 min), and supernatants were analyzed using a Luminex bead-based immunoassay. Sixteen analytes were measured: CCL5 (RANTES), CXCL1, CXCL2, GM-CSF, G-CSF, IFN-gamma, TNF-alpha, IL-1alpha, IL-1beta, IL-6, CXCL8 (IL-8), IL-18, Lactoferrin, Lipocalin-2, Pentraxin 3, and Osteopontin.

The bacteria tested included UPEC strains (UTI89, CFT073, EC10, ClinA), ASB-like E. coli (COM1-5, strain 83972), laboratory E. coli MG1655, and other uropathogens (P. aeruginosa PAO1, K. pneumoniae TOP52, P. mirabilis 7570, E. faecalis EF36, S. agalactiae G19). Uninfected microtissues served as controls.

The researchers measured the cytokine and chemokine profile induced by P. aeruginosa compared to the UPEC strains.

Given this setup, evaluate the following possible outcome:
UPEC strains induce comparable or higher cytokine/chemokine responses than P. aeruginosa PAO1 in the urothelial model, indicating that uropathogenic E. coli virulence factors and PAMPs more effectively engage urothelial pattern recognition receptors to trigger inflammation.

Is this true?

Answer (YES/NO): YES